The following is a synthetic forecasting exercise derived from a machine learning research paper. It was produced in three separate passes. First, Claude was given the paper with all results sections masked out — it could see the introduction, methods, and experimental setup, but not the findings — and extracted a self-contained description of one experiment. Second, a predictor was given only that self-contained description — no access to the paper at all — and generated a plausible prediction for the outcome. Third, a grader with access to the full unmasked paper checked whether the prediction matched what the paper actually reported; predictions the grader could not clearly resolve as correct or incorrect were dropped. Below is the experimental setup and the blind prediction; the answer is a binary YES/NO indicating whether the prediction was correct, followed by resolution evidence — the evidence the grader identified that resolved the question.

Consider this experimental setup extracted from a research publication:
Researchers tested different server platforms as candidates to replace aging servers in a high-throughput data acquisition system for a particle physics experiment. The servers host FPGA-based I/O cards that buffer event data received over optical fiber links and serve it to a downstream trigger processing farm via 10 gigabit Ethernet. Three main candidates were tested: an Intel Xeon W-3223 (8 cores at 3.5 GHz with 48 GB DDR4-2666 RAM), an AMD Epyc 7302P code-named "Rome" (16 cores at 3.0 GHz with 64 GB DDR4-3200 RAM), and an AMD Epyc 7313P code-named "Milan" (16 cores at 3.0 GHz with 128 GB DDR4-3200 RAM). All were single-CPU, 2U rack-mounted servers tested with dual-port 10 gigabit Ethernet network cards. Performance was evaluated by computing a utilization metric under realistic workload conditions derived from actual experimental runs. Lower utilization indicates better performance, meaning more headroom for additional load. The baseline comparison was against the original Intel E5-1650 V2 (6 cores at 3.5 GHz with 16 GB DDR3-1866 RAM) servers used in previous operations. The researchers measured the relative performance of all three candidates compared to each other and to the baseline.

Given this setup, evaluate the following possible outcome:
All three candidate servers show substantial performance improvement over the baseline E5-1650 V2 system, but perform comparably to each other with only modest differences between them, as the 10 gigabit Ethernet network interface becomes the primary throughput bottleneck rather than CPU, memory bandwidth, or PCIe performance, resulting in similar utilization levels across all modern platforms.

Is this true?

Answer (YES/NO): NO